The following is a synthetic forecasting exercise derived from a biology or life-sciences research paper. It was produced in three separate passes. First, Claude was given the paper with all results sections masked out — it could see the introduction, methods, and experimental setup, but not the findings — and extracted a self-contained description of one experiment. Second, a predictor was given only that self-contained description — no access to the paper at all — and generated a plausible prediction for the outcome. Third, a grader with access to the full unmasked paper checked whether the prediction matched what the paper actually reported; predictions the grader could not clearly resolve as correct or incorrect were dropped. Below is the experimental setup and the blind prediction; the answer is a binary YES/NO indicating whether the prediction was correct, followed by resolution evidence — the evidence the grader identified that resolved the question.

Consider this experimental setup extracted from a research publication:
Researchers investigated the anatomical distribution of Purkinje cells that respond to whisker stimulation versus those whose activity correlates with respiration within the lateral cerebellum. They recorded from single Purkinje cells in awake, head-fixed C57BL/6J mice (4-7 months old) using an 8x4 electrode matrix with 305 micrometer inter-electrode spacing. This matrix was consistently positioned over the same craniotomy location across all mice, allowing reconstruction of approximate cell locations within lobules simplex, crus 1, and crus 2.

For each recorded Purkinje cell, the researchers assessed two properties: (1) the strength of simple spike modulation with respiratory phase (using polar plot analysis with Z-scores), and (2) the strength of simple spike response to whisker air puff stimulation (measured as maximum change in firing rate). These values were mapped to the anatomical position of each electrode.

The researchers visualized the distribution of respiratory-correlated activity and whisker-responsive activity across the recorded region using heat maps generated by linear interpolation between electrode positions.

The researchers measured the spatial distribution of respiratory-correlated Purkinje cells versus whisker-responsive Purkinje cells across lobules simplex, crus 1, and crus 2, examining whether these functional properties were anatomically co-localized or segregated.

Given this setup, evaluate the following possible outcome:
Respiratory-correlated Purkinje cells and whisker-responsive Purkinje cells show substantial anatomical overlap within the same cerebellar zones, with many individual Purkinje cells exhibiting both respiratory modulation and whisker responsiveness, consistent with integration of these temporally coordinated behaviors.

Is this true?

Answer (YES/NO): YES